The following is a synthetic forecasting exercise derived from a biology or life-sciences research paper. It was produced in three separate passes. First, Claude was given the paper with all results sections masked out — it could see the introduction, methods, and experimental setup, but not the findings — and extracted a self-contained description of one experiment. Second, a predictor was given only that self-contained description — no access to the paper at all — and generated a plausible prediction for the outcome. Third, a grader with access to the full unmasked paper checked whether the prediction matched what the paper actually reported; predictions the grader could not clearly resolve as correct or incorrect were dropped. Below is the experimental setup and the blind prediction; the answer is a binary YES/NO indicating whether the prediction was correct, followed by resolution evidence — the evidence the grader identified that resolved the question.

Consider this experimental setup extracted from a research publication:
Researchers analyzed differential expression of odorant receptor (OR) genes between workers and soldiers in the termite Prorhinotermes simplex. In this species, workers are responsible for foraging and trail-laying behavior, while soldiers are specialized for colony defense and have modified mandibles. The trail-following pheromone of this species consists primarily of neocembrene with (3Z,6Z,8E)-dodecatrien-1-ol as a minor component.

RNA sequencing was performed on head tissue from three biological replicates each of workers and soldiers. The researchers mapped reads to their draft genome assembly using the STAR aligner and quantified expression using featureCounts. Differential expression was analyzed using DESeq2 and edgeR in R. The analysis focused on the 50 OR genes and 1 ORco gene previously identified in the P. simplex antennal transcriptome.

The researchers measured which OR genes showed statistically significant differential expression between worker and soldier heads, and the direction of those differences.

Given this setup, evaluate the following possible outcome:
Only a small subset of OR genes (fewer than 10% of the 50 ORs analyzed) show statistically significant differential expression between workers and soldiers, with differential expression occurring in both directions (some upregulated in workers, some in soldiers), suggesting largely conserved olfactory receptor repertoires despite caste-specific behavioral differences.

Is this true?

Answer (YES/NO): NO